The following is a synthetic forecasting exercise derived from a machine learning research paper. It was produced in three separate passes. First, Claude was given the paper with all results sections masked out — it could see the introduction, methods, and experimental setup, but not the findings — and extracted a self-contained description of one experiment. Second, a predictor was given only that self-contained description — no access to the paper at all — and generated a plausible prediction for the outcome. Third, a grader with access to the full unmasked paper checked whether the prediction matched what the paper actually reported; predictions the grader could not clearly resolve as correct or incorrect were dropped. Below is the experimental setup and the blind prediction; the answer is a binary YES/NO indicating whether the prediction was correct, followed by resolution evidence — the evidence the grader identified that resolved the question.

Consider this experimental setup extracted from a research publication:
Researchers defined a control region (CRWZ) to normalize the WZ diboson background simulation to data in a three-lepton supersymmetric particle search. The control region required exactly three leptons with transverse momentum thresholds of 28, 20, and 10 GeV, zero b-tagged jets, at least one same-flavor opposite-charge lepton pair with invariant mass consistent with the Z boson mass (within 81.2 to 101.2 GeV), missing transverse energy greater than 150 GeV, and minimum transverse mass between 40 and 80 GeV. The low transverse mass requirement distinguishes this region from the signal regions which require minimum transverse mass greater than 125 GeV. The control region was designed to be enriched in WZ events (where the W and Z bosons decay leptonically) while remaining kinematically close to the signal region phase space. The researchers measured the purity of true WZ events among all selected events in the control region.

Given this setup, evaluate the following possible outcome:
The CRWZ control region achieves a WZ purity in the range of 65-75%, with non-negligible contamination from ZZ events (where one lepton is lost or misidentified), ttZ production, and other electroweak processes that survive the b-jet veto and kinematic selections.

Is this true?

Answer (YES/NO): NO